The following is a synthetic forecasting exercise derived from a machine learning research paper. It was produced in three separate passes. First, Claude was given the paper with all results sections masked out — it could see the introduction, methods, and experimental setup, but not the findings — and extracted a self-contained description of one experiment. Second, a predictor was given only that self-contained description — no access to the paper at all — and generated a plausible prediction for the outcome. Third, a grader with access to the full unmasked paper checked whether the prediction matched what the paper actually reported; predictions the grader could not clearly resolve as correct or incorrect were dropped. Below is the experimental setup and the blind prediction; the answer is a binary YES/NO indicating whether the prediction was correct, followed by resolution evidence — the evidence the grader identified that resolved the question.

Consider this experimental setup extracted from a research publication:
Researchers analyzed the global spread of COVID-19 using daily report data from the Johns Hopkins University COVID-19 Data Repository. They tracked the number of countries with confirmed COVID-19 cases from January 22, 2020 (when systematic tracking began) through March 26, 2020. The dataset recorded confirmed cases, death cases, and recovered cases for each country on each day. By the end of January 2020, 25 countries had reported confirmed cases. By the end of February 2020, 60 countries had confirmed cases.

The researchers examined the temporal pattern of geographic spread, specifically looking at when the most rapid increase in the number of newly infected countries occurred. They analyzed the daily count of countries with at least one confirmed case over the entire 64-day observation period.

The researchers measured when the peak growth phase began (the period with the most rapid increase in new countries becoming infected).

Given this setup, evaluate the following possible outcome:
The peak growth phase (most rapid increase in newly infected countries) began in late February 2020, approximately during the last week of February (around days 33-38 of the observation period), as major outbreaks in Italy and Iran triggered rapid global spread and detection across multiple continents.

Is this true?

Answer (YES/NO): YES